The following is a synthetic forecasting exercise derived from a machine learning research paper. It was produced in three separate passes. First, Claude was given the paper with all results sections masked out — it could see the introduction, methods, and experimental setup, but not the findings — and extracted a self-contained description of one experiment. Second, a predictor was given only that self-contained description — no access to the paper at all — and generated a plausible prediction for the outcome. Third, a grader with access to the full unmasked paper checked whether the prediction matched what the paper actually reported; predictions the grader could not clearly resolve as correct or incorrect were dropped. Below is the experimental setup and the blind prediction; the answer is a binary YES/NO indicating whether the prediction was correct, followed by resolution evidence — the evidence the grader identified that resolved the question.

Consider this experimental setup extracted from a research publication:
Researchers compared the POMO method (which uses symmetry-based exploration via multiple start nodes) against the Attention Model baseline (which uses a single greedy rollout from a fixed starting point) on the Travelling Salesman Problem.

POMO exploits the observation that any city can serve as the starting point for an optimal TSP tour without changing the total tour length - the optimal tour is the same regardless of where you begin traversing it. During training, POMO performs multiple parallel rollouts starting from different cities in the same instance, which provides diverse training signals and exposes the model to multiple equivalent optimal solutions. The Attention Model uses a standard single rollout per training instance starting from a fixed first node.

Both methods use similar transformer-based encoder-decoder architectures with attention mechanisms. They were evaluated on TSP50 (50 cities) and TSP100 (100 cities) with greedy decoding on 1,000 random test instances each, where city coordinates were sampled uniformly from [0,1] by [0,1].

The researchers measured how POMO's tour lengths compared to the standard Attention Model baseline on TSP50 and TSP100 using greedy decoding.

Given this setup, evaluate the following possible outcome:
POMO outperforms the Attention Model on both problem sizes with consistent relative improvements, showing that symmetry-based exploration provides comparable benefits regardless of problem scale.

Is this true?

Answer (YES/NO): NO